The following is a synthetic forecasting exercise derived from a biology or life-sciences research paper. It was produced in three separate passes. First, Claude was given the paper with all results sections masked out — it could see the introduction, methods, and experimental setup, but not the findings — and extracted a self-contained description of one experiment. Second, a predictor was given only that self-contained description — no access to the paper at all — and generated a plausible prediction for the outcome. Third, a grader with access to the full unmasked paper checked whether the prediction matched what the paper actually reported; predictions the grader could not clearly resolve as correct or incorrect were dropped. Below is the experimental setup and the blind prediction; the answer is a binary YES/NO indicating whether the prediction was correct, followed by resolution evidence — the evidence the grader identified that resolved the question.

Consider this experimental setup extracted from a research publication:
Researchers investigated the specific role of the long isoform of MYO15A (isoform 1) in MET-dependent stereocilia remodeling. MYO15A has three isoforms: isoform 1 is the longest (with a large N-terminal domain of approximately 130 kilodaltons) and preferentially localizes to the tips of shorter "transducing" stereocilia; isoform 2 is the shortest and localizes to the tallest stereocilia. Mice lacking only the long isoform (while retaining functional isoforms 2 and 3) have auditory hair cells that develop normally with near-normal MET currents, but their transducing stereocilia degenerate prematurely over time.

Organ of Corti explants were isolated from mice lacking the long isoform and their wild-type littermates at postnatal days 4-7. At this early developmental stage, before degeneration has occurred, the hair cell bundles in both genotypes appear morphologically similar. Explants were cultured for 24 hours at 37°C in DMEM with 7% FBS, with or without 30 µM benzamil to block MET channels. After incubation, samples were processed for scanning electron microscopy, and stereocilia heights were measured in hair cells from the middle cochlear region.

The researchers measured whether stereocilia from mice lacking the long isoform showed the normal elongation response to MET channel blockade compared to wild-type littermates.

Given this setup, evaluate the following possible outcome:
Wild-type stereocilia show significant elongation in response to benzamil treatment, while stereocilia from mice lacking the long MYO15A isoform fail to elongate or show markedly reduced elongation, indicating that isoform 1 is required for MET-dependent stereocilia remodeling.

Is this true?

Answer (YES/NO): NO